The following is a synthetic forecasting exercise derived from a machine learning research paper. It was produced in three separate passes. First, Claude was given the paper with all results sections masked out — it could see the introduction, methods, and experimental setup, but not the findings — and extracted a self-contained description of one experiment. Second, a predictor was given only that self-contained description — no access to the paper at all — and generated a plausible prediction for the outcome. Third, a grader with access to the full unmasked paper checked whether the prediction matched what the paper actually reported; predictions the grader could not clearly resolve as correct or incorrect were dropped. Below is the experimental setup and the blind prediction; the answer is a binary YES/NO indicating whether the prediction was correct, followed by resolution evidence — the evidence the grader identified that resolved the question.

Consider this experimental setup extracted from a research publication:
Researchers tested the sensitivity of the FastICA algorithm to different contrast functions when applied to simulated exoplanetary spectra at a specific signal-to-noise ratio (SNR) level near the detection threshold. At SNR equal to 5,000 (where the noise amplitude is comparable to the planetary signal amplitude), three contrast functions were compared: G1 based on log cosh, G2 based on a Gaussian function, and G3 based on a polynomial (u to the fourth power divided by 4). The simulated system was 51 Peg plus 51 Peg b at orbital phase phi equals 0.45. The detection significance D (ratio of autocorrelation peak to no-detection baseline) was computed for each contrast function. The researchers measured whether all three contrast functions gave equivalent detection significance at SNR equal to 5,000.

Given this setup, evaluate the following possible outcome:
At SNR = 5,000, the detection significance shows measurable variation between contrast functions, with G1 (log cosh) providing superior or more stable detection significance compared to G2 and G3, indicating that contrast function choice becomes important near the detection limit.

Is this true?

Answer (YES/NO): NO